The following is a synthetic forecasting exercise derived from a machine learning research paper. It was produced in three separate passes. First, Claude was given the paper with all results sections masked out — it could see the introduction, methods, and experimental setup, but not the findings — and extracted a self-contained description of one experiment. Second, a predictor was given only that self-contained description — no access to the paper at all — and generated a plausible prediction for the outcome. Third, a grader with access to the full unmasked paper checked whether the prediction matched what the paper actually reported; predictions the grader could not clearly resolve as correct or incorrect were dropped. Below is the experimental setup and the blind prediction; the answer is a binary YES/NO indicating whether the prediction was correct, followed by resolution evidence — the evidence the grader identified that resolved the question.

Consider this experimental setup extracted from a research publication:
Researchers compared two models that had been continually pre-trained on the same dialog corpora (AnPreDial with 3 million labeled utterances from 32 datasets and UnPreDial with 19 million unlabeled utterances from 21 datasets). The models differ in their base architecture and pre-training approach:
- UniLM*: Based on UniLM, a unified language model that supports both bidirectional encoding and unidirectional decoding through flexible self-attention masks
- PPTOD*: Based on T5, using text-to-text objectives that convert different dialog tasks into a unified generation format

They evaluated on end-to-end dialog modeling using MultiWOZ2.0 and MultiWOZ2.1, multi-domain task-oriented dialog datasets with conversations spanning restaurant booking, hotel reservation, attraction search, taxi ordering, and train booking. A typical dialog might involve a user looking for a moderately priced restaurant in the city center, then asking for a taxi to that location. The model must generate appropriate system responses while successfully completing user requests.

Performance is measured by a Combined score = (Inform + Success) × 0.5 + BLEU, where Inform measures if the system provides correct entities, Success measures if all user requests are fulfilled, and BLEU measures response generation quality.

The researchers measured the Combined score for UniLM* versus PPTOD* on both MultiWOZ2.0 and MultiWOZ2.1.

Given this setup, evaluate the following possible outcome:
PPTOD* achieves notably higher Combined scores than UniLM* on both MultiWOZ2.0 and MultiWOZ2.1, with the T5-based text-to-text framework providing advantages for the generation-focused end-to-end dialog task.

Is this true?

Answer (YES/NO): NO